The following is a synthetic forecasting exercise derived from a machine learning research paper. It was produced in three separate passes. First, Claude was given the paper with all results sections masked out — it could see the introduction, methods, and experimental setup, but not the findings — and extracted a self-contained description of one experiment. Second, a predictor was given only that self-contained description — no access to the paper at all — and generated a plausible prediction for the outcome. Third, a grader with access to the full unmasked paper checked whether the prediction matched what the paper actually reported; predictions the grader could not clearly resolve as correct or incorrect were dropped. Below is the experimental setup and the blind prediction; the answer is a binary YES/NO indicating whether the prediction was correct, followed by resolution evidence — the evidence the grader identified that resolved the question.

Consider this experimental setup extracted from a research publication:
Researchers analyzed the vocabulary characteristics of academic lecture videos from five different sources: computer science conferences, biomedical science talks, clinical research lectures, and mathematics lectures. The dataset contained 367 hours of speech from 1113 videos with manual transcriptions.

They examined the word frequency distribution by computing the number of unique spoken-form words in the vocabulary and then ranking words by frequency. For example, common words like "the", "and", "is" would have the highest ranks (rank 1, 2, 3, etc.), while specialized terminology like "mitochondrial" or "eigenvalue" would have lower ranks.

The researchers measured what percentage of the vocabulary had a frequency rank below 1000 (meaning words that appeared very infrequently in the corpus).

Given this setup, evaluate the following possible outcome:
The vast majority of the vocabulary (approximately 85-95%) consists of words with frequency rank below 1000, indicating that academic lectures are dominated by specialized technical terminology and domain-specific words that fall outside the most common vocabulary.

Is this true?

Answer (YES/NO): NO